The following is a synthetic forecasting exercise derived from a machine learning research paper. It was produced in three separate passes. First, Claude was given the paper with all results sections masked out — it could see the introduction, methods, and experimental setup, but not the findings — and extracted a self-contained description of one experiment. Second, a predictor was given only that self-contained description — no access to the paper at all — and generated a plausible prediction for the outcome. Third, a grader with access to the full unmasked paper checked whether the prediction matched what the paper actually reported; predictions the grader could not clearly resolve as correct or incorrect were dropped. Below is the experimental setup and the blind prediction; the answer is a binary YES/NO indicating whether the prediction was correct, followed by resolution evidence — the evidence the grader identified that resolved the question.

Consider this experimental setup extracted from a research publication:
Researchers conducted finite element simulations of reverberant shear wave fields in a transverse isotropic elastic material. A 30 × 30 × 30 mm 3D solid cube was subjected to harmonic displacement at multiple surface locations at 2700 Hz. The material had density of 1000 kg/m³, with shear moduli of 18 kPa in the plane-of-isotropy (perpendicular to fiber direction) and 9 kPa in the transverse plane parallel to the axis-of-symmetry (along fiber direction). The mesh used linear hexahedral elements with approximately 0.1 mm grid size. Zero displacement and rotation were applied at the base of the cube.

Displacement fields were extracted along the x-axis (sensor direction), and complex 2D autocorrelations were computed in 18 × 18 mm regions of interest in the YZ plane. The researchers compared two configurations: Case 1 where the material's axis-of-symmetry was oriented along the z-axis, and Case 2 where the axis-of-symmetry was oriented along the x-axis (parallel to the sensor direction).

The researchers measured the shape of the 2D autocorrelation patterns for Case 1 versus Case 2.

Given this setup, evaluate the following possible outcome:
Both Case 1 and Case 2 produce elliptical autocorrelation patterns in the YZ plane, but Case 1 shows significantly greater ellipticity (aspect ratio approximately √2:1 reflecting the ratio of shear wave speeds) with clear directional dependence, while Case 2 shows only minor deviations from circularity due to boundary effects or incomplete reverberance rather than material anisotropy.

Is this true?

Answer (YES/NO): NO